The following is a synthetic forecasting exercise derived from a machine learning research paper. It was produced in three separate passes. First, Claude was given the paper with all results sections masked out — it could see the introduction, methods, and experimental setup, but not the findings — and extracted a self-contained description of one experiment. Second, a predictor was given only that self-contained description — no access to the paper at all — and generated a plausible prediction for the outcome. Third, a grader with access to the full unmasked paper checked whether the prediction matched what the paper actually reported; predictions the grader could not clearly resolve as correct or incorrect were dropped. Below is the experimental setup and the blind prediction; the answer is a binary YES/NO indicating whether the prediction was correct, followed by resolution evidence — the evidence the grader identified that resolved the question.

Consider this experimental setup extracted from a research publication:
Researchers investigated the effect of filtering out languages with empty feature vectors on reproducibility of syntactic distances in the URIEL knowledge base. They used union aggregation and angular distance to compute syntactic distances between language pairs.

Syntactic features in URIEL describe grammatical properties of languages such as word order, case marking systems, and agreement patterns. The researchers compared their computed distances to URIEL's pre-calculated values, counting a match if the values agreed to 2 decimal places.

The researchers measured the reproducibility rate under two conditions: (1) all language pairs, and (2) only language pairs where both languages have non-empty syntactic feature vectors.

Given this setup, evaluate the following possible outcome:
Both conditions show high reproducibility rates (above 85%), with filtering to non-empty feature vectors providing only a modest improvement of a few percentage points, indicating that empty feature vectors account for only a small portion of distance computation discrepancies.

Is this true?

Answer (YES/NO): YES